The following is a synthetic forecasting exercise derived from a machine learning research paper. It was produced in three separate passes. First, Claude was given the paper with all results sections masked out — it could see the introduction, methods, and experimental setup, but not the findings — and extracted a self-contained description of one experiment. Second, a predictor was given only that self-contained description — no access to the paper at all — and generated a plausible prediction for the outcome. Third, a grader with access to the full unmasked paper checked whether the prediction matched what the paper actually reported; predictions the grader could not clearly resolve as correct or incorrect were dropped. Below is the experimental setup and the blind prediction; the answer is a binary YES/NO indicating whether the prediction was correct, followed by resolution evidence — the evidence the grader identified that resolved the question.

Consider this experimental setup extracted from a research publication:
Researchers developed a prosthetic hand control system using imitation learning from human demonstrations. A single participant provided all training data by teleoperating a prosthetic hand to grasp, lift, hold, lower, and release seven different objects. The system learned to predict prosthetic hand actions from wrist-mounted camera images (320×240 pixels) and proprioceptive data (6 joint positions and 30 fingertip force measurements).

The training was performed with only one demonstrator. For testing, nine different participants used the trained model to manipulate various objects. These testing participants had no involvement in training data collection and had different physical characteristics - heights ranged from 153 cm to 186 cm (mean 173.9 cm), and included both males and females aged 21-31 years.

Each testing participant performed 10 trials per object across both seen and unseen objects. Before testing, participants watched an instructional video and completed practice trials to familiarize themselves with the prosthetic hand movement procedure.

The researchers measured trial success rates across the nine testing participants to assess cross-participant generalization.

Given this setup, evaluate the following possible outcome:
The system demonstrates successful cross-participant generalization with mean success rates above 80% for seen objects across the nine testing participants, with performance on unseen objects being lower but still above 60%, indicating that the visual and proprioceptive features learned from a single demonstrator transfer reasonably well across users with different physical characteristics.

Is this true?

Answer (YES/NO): YES